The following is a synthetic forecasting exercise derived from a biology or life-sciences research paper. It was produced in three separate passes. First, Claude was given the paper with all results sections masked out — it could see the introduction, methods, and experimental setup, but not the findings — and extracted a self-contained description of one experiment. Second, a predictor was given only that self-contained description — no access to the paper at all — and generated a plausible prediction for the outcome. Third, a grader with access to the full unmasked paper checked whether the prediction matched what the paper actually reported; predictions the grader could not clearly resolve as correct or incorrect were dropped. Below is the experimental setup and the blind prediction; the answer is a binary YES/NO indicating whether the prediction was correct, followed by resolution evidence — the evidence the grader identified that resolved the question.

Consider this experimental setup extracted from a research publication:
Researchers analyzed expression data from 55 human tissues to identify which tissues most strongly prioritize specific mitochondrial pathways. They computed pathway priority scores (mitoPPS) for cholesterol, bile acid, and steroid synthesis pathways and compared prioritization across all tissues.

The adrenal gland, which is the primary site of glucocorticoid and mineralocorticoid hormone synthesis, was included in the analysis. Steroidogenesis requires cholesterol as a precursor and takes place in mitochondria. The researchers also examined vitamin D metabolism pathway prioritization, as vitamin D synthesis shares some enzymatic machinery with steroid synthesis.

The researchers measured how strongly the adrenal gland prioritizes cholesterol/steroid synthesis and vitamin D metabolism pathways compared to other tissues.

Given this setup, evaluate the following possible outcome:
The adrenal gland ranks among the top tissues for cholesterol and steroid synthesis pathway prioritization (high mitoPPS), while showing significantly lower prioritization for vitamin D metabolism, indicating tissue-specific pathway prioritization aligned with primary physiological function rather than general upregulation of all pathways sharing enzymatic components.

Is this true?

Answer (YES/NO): NO